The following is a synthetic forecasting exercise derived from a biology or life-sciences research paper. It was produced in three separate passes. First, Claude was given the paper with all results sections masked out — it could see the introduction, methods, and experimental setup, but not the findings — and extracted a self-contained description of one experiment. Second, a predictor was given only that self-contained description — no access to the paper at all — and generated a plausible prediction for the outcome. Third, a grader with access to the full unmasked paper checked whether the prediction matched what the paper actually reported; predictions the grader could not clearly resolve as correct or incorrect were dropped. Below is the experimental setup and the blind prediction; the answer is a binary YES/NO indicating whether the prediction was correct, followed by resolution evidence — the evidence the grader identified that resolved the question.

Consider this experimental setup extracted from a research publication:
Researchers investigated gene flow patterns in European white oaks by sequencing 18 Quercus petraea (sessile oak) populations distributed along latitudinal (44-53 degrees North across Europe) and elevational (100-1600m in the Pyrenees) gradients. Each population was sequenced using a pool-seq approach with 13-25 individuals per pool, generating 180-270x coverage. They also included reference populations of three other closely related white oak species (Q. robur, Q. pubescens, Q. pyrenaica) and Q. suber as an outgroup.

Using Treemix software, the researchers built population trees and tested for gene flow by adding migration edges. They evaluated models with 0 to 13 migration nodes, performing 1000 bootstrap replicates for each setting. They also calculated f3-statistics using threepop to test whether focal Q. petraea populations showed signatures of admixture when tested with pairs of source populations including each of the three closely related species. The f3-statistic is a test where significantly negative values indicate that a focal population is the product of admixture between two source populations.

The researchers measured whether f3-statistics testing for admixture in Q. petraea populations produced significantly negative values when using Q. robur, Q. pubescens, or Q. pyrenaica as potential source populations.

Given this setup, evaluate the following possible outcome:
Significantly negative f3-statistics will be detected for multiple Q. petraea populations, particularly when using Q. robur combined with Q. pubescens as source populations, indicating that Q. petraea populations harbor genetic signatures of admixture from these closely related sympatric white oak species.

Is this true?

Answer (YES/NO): NO